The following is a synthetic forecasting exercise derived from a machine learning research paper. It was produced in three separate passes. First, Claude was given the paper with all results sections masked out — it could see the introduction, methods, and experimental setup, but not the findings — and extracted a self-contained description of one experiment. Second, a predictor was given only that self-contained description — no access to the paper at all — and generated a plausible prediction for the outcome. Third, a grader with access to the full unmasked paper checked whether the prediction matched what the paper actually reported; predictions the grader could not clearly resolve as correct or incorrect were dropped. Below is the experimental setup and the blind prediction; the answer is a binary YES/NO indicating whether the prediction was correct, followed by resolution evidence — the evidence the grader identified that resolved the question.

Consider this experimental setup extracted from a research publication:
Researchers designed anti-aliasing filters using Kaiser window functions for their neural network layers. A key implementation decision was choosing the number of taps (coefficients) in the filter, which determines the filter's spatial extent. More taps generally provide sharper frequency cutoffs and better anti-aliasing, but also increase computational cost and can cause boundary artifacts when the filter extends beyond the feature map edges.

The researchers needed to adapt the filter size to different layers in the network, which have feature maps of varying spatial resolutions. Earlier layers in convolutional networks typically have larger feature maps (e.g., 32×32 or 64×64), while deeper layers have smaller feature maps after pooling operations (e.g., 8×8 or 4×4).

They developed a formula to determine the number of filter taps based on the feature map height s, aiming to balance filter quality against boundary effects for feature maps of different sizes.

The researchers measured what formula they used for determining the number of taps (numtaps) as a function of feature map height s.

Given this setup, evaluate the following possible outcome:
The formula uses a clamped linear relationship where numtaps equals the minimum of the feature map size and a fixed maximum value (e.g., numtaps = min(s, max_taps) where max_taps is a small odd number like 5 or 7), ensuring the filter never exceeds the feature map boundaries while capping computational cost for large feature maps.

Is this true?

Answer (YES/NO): NO